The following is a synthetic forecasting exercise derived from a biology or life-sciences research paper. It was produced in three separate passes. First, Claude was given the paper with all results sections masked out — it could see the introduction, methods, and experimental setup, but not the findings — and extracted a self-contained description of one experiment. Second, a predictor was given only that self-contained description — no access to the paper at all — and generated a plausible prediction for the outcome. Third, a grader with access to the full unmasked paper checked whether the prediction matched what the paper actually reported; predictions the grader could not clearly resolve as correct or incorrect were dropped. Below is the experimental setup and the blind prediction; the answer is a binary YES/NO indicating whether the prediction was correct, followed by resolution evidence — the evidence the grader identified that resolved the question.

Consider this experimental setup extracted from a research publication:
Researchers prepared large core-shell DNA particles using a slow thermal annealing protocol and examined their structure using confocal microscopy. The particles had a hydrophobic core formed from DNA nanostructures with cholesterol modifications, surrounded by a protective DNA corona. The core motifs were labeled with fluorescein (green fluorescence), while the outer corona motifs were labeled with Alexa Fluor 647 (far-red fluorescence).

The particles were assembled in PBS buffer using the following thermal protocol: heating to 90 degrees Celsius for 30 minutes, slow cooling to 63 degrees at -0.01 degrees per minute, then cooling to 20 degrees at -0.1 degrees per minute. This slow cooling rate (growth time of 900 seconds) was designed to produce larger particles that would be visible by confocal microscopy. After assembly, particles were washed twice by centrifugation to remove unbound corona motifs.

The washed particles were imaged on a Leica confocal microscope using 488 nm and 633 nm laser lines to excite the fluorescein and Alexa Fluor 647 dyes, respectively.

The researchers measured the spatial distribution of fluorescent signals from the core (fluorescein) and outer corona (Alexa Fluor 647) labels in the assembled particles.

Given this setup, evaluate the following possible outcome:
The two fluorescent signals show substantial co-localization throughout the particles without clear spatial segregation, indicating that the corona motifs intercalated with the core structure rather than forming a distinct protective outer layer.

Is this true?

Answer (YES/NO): NO